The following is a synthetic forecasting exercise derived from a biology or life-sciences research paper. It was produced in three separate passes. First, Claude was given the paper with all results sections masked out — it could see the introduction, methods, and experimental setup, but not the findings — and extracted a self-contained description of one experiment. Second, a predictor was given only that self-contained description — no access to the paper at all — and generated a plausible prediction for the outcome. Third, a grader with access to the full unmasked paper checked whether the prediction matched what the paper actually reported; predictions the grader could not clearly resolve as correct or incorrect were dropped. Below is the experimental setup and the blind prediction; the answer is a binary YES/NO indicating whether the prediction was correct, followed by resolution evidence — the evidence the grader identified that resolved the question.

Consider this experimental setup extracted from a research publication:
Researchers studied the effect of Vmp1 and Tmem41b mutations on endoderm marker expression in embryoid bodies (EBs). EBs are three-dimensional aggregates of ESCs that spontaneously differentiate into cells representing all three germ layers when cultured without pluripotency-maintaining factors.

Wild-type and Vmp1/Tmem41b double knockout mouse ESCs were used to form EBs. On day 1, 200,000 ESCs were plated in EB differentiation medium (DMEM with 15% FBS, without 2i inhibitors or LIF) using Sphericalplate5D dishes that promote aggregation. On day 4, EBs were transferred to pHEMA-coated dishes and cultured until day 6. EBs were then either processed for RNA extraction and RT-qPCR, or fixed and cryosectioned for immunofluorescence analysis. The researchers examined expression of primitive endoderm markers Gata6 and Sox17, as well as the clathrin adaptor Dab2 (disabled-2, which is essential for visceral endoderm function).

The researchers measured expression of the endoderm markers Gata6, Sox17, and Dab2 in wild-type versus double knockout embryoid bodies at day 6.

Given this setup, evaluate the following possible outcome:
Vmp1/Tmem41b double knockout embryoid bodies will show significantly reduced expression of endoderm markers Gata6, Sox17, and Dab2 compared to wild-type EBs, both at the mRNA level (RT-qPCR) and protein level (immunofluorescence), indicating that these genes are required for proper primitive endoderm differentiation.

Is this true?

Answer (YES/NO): YES